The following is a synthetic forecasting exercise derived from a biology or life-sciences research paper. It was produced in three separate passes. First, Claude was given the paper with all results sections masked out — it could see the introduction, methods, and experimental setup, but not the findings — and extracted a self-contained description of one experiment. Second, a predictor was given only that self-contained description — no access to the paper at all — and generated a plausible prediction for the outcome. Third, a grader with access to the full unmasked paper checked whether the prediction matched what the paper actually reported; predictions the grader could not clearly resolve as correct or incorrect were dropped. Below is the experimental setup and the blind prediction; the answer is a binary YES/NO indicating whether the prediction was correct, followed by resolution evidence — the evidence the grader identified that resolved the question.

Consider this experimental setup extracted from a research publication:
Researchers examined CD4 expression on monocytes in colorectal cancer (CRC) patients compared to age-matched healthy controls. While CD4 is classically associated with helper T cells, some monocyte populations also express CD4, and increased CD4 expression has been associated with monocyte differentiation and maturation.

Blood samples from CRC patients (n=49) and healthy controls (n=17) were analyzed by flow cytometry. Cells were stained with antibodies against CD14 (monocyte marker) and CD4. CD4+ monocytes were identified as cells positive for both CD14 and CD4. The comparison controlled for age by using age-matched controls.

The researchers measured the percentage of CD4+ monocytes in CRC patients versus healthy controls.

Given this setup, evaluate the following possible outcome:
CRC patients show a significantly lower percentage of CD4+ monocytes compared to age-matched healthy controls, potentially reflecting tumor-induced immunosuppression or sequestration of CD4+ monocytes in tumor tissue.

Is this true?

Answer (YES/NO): NO